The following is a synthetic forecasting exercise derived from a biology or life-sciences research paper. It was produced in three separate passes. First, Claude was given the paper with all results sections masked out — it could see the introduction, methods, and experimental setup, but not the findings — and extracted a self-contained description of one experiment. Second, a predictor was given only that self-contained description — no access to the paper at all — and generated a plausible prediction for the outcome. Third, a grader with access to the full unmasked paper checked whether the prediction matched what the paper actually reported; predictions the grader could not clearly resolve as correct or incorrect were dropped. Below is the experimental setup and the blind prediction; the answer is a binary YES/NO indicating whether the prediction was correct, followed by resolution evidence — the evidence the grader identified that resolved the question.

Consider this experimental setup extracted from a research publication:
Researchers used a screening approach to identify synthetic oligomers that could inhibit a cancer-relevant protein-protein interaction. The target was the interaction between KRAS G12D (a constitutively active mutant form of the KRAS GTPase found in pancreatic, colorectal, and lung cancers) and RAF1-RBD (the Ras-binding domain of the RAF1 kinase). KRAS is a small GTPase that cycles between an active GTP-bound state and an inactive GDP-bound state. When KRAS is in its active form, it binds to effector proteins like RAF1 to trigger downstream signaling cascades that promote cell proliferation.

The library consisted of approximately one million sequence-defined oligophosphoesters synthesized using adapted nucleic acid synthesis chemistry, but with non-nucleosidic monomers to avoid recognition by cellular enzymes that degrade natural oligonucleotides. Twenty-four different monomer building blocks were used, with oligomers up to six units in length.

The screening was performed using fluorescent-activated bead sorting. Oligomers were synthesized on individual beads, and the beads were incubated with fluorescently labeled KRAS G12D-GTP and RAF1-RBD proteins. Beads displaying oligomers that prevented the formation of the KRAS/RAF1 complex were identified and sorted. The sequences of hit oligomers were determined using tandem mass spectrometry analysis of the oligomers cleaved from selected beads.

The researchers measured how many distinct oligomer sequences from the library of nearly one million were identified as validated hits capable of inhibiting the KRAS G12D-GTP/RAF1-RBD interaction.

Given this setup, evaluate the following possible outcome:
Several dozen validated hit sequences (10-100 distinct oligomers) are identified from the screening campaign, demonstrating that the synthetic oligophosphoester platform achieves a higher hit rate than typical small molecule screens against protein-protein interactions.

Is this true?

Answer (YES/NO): NO